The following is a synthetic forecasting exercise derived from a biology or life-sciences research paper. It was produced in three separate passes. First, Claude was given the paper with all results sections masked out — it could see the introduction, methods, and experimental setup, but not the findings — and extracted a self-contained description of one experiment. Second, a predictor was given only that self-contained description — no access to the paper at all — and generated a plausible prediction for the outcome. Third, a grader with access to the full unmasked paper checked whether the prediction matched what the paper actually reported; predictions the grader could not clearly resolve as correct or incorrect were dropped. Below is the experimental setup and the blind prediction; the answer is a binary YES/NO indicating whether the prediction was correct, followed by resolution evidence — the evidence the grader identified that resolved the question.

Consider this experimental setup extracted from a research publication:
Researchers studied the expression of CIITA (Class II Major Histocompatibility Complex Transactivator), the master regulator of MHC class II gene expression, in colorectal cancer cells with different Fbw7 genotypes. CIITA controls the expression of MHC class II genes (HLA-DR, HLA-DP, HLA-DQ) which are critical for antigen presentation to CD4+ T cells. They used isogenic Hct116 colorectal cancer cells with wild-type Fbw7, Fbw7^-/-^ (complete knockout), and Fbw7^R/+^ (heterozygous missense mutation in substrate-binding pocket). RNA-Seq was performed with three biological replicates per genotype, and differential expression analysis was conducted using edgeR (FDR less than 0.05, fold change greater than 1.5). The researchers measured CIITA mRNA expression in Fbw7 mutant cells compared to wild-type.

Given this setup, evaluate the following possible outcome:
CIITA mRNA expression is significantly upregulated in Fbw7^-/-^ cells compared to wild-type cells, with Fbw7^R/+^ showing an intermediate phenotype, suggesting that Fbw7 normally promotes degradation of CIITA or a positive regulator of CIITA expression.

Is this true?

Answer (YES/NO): NO